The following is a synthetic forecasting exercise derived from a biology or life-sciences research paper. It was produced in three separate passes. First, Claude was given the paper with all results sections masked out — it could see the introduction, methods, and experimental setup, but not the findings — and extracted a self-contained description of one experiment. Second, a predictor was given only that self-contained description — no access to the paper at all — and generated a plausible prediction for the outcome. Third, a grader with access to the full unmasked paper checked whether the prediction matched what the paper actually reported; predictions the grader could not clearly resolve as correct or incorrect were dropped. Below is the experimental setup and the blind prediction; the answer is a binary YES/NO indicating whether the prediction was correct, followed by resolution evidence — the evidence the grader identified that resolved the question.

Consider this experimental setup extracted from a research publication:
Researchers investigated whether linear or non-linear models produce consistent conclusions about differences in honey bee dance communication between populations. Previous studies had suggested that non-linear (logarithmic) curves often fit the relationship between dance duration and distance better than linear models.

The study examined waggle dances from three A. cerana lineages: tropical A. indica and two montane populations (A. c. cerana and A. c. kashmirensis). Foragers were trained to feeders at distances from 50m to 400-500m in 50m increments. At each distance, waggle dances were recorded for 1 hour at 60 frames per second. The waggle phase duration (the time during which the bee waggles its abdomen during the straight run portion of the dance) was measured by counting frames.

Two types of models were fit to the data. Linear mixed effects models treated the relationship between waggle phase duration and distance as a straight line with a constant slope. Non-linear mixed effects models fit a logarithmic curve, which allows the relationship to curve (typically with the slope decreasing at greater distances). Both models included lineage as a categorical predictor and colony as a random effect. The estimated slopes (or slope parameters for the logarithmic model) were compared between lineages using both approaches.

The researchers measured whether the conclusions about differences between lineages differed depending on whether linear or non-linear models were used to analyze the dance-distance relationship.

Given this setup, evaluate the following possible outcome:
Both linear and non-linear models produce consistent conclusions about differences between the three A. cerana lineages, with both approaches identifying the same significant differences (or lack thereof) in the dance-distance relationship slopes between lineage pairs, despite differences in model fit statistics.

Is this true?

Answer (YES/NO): YES